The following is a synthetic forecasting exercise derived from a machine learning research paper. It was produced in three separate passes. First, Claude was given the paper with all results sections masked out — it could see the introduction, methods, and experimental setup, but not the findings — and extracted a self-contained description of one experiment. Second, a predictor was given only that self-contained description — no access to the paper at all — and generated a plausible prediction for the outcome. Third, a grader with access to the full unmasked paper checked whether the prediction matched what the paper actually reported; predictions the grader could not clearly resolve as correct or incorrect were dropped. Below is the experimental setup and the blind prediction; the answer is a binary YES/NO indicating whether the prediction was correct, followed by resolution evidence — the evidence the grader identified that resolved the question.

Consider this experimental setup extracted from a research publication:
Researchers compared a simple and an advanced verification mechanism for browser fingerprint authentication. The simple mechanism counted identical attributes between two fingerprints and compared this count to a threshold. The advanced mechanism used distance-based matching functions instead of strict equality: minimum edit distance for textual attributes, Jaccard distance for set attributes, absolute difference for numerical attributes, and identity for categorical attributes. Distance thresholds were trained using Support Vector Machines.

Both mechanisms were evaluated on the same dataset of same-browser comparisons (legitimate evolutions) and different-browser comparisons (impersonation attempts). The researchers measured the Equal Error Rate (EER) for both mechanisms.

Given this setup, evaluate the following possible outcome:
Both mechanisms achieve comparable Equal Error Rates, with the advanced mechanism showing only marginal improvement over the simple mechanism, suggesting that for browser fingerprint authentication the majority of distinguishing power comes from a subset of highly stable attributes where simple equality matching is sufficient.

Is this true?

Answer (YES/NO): NO